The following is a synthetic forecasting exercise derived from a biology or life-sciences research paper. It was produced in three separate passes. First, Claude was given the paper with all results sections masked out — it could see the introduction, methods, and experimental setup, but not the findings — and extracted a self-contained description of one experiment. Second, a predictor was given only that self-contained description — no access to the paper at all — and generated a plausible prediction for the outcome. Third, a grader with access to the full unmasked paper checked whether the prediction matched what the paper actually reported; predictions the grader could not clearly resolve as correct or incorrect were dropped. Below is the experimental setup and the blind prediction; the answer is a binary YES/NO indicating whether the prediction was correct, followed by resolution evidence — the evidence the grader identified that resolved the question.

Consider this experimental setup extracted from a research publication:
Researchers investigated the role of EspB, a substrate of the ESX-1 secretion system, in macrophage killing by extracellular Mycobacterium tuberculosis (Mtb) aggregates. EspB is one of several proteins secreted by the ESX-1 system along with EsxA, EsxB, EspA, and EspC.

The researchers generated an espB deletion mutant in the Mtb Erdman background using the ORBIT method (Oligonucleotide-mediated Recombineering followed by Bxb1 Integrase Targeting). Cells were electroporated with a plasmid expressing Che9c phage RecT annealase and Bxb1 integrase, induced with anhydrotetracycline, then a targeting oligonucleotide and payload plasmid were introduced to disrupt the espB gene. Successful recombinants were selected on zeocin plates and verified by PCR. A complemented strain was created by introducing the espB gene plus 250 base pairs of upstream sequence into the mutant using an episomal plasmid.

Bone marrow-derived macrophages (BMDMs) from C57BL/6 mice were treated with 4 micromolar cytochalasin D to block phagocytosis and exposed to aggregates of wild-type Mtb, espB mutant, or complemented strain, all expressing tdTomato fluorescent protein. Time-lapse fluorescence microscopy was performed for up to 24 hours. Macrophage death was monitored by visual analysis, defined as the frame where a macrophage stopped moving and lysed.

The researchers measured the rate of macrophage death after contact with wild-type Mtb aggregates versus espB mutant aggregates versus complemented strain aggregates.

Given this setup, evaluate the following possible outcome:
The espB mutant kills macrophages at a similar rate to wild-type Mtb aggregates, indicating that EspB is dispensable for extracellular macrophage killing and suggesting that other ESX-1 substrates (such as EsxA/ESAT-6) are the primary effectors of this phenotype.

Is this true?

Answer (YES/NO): NO